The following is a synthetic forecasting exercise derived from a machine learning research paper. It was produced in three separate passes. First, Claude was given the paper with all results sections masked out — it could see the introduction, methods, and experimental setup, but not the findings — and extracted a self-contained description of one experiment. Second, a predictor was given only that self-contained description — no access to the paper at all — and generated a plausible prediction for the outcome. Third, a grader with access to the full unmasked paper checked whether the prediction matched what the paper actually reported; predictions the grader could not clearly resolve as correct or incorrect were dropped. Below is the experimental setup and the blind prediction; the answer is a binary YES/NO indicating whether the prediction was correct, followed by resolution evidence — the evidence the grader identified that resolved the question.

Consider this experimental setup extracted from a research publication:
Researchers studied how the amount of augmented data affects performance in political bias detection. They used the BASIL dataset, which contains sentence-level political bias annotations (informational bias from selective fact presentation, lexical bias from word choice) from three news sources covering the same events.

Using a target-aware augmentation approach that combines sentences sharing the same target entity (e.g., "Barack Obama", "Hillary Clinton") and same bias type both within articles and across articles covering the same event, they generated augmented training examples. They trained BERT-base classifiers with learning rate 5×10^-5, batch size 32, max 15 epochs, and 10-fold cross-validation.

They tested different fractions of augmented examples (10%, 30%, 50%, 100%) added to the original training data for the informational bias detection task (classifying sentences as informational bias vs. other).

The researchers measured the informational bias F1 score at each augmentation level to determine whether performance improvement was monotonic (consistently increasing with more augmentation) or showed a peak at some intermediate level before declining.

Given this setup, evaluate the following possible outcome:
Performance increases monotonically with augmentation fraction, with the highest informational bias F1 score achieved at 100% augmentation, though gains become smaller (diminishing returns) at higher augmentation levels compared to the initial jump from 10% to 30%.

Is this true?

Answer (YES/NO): YES